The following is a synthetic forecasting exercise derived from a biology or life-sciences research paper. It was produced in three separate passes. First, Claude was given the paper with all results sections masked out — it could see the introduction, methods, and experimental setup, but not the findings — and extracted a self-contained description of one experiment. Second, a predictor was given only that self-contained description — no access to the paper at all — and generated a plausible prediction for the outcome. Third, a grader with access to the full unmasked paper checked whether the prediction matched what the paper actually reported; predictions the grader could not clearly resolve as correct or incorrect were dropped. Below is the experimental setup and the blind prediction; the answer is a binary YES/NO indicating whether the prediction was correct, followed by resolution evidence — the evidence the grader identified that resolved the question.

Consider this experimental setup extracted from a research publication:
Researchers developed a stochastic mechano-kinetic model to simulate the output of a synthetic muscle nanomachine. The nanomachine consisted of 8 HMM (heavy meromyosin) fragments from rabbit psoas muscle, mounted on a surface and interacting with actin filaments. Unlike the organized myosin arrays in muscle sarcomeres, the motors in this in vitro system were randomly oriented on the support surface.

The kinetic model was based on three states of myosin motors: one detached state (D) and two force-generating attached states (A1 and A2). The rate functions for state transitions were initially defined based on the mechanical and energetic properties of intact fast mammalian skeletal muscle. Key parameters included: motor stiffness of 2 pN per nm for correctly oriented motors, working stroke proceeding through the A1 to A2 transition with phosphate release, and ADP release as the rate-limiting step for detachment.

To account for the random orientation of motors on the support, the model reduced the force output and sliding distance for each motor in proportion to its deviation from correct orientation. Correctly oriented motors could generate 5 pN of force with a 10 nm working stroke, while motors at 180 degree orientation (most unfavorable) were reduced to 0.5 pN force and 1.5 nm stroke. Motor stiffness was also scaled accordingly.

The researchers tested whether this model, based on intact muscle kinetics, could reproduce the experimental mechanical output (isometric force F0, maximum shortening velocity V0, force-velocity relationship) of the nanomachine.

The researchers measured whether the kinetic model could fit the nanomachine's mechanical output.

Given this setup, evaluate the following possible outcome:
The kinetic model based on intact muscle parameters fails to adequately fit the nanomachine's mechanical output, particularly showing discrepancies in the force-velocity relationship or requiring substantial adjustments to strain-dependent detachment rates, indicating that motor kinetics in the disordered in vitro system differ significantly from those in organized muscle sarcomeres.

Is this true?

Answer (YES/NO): NO